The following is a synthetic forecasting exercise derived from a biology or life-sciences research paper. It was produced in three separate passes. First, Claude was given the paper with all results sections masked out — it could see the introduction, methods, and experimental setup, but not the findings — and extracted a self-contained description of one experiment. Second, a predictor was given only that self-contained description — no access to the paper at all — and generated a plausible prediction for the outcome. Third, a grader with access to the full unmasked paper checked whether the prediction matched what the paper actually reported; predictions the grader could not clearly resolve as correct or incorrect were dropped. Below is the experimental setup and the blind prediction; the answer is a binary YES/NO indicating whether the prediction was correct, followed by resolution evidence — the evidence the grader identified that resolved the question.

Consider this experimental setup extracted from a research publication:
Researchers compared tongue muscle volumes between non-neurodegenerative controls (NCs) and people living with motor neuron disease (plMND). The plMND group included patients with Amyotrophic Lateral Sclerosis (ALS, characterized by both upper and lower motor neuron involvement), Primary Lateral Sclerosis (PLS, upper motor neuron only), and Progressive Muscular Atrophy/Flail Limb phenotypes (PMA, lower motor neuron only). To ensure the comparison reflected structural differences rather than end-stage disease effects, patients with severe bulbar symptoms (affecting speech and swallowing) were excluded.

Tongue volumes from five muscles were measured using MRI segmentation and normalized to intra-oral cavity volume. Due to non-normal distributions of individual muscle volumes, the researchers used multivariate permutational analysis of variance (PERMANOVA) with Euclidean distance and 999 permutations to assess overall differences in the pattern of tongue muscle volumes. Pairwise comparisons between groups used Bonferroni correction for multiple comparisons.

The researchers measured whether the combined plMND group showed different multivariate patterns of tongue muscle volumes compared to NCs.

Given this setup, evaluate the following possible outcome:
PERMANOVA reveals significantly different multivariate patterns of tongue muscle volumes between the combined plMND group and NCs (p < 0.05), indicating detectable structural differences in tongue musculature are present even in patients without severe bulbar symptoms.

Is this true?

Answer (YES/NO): YES